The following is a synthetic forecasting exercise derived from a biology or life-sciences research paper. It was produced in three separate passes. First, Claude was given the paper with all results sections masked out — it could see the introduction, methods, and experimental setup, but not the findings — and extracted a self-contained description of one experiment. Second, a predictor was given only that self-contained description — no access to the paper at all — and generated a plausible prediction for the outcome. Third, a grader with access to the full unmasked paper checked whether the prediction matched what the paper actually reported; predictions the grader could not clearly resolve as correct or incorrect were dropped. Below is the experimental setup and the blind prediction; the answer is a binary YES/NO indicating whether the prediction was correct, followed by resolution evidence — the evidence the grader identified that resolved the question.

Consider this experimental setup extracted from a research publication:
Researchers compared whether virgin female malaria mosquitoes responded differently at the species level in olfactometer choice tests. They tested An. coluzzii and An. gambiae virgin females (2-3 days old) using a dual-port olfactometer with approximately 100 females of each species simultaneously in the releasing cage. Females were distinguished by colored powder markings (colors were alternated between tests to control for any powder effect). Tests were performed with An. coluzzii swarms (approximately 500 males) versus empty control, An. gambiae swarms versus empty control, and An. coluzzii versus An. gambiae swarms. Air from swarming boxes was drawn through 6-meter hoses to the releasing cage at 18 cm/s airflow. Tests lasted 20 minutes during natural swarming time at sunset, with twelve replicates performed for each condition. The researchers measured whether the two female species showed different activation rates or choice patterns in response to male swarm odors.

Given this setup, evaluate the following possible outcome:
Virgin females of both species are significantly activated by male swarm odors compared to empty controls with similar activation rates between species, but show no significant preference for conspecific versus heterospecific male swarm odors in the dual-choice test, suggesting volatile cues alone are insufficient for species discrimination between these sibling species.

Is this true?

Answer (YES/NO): NO